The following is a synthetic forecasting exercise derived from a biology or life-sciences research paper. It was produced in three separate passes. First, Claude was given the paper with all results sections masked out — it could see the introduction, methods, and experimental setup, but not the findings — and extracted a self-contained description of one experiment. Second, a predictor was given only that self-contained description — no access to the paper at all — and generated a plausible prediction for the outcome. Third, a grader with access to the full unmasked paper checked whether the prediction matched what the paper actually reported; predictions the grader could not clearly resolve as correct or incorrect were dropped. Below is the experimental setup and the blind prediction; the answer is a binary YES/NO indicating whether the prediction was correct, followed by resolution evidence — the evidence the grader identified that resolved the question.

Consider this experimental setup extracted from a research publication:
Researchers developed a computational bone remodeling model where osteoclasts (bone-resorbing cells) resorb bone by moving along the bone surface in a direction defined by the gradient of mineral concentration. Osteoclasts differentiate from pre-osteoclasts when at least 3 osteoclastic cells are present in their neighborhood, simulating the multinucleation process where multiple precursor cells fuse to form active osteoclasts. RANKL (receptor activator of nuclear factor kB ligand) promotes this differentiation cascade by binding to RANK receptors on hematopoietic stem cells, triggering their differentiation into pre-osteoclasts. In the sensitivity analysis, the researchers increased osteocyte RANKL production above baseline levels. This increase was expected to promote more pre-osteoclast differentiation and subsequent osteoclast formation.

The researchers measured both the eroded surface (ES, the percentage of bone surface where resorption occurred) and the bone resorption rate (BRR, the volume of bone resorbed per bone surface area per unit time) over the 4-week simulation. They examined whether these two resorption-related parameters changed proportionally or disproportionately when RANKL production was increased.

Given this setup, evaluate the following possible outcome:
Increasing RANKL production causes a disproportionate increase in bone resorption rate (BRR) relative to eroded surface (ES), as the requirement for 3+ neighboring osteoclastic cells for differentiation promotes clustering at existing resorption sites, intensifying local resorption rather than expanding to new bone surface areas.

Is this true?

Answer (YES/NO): NO